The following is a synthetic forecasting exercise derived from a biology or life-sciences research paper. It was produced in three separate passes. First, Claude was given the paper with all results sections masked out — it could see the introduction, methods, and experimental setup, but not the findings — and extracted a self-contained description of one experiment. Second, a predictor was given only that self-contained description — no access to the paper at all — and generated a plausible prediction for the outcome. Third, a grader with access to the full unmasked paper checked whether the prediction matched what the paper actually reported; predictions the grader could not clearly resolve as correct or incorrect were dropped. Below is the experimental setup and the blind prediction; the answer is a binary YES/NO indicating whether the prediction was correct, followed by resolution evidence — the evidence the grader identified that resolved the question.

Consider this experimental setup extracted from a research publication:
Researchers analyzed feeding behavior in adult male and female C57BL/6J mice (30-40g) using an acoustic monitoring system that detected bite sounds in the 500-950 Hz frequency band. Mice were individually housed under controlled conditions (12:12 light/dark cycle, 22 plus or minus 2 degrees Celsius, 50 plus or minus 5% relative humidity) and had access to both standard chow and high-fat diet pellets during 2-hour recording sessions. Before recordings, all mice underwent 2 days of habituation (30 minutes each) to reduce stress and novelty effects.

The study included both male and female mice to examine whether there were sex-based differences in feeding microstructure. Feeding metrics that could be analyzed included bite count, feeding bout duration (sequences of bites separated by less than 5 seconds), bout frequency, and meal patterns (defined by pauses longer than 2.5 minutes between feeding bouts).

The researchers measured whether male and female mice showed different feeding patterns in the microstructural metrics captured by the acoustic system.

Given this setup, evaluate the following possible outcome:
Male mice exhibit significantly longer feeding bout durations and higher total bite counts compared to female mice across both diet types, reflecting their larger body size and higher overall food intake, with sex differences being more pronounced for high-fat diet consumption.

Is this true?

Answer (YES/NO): NO